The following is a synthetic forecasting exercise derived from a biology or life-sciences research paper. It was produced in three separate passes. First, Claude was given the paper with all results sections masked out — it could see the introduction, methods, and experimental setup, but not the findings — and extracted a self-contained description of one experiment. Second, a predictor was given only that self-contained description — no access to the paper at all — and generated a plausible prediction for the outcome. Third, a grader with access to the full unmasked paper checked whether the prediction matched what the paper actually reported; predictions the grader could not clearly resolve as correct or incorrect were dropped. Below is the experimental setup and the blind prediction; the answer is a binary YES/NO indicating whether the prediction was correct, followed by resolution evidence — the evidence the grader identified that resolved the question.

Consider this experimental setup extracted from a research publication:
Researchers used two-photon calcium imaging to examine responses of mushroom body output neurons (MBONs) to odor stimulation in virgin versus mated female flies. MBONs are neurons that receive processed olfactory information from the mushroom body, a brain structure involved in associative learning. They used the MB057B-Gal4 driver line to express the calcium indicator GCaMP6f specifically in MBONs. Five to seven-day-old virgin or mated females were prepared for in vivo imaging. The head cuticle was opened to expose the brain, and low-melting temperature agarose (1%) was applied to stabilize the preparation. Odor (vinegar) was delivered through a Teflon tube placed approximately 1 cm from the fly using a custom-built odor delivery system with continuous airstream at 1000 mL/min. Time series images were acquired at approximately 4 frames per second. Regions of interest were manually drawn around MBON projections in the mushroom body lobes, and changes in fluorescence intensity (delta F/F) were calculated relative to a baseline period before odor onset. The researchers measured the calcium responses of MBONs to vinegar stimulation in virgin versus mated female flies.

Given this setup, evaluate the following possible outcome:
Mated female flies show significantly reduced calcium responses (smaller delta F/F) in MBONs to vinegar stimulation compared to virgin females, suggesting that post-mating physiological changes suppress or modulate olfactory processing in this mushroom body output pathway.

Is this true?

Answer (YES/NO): NO